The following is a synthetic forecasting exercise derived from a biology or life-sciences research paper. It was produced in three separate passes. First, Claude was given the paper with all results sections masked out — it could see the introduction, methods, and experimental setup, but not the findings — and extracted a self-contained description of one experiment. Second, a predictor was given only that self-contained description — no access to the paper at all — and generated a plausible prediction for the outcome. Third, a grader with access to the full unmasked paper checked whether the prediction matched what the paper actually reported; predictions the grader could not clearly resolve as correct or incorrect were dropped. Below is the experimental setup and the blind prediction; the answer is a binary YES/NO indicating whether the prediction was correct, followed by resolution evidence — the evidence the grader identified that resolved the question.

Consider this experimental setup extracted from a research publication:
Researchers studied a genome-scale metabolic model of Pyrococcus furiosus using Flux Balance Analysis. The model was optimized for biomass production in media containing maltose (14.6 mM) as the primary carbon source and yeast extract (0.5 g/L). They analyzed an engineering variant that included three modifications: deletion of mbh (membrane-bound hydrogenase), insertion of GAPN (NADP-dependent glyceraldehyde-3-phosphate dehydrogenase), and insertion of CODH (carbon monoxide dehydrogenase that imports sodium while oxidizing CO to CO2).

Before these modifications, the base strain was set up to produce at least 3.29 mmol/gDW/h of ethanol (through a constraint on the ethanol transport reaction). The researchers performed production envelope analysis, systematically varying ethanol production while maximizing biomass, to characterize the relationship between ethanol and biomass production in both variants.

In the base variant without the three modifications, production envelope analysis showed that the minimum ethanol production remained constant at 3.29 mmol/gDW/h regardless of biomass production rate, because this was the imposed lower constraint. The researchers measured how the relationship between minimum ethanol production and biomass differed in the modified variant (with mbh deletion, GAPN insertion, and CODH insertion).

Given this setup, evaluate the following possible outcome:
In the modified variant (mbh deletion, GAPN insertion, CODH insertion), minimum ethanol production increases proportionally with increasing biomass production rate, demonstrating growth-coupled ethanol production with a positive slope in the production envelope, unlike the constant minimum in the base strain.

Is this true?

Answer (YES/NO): YES